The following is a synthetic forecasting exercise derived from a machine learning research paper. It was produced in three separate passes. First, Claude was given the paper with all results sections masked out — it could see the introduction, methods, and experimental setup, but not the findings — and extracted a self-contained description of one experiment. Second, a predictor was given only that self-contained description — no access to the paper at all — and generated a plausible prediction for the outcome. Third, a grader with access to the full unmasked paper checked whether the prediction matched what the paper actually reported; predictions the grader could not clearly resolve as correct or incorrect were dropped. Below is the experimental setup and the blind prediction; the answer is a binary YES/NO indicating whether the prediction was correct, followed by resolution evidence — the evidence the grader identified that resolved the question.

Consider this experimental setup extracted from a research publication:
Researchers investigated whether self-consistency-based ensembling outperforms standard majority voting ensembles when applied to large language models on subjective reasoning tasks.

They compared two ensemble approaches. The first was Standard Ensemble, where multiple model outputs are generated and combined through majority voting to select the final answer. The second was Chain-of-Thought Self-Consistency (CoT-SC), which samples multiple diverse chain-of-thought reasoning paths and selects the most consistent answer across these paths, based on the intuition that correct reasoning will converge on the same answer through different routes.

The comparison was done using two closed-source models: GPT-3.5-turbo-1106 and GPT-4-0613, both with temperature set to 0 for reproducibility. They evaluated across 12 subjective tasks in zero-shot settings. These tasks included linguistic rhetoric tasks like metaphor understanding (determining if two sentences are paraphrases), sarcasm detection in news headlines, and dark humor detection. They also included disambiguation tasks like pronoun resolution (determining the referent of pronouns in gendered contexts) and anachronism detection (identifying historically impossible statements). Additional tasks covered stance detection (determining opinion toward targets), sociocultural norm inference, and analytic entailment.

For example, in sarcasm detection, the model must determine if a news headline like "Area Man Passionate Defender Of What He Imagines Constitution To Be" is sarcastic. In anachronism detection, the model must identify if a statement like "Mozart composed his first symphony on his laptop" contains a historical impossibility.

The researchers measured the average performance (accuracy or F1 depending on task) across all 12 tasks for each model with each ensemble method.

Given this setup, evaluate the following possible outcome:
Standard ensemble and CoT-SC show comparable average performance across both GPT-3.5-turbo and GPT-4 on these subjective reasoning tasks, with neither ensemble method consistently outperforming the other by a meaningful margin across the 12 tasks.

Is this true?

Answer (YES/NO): NO